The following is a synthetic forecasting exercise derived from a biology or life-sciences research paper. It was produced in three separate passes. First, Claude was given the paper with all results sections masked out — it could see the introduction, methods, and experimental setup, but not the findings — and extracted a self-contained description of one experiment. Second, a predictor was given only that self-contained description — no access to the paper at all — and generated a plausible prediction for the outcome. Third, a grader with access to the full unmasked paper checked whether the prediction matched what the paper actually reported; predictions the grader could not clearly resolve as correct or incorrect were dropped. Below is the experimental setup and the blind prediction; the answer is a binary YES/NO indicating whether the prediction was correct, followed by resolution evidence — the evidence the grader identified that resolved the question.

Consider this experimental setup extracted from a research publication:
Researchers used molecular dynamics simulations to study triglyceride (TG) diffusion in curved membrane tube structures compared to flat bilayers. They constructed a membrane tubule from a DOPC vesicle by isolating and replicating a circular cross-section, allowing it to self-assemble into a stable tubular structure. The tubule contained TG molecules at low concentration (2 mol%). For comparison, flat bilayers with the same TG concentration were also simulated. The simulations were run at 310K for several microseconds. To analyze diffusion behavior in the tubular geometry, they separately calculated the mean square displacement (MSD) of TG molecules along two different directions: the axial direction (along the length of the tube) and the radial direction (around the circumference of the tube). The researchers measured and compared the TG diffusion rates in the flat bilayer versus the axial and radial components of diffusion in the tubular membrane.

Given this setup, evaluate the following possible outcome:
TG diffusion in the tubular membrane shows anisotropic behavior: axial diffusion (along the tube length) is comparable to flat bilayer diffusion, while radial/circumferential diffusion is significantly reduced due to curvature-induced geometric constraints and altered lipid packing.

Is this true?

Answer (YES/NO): YES